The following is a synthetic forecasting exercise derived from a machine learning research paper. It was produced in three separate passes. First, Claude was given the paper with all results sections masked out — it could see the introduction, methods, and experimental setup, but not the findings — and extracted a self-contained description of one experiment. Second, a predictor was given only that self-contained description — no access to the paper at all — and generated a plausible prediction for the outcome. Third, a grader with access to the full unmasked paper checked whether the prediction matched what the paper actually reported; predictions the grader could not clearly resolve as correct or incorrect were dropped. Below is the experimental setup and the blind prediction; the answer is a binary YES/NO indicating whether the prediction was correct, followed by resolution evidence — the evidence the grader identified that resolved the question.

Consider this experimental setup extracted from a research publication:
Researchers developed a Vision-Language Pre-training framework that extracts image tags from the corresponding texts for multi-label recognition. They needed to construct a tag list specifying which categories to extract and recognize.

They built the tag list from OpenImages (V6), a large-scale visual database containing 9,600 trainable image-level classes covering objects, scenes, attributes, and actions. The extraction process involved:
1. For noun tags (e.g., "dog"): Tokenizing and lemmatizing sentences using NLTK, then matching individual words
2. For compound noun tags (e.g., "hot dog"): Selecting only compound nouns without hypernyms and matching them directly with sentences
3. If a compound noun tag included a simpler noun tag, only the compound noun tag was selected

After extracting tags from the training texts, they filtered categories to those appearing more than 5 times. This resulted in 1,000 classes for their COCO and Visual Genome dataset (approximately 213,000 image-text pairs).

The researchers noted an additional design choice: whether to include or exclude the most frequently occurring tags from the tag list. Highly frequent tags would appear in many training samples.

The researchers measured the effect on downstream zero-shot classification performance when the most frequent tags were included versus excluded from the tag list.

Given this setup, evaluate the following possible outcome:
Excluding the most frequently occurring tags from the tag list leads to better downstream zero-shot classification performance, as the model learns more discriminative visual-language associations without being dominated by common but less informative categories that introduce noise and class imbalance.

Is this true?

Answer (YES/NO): YES